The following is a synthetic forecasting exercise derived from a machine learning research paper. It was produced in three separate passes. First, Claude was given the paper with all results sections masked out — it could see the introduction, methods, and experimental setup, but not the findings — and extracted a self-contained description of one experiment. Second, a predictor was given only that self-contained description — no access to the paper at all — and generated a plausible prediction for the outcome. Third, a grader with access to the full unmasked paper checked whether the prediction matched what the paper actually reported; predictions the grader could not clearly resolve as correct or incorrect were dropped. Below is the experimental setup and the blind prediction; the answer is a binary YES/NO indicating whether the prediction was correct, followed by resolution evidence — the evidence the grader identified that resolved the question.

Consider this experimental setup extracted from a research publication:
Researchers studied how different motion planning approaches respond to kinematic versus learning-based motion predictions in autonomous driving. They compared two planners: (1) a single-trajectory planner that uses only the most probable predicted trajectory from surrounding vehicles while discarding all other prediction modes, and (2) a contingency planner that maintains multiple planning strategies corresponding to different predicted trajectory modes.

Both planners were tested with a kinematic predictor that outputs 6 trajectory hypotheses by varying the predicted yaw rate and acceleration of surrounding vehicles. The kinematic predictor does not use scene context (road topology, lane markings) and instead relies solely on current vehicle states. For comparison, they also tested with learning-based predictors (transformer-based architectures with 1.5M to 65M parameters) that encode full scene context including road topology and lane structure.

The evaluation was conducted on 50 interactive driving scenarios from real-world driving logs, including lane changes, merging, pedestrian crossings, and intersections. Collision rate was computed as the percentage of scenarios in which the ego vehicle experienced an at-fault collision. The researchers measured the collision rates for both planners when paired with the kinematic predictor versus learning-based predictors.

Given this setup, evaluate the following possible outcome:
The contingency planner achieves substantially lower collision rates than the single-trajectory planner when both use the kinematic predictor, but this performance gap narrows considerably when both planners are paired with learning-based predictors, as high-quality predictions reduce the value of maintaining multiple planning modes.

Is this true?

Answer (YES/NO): NO